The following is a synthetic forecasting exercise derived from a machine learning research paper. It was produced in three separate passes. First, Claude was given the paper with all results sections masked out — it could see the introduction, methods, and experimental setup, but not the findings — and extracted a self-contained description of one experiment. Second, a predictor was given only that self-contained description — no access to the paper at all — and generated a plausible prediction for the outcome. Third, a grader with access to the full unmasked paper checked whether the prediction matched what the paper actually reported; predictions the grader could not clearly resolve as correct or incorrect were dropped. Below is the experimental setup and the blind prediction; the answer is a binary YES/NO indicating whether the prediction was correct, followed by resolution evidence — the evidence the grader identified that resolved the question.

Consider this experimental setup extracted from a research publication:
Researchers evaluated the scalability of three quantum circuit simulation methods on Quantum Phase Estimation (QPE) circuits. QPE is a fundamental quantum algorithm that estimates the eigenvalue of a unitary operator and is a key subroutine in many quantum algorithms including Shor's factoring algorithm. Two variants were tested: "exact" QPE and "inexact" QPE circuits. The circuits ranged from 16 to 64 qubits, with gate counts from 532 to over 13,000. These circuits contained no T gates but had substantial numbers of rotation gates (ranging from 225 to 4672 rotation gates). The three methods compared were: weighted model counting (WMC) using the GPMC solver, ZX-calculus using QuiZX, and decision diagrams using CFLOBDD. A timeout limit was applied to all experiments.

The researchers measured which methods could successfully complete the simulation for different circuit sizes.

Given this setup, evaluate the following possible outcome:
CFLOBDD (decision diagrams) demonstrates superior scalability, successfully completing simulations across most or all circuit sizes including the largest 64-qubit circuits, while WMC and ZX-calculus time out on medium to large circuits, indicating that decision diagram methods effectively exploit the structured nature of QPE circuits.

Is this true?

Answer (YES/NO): NO